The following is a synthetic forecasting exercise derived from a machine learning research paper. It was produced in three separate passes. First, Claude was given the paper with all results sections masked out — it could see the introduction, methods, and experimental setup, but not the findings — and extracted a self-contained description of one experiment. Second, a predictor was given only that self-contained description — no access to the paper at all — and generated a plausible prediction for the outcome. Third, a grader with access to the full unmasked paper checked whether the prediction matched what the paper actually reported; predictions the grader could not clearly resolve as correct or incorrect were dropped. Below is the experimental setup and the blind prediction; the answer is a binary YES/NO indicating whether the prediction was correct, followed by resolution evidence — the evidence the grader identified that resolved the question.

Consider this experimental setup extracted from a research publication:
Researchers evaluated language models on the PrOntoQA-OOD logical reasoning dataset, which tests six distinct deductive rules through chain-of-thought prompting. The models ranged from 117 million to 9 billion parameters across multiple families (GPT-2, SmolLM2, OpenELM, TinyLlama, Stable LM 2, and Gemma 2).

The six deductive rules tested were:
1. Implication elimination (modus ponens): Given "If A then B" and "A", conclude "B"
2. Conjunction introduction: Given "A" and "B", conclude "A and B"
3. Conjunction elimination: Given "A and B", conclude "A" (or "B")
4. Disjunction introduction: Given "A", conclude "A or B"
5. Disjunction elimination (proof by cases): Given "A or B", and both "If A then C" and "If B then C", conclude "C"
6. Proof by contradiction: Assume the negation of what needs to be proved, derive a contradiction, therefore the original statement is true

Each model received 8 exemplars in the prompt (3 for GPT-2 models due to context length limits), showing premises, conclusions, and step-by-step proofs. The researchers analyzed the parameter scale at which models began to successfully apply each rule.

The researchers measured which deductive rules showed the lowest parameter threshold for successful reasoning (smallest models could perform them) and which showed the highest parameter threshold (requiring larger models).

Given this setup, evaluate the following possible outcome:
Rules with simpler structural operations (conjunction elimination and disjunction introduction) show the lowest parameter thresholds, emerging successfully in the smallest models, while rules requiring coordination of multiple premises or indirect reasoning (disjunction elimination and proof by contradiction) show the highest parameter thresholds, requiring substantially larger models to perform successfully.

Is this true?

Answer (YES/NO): YES